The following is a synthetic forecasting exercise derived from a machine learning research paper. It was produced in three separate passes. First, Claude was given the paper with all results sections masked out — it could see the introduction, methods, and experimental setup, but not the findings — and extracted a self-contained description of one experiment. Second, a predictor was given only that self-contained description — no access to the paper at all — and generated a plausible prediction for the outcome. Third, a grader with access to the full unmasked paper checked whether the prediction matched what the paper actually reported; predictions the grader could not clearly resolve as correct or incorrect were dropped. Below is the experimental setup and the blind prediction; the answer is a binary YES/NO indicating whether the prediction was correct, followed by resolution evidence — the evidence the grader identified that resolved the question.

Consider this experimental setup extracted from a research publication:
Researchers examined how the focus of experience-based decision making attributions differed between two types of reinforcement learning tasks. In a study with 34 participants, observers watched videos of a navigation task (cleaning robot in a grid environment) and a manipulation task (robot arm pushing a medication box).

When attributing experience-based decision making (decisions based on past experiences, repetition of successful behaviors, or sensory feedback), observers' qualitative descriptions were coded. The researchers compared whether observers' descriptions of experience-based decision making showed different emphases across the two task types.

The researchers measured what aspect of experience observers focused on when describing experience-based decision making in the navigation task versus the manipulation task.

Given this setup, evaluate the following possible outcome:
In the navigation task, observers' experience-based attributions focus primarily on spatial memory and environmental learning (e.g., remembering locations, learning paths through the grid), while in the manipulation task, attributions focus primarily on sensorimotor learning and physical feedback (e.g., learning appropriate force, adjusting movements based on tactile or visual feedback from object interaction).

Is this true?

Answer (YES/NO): NO